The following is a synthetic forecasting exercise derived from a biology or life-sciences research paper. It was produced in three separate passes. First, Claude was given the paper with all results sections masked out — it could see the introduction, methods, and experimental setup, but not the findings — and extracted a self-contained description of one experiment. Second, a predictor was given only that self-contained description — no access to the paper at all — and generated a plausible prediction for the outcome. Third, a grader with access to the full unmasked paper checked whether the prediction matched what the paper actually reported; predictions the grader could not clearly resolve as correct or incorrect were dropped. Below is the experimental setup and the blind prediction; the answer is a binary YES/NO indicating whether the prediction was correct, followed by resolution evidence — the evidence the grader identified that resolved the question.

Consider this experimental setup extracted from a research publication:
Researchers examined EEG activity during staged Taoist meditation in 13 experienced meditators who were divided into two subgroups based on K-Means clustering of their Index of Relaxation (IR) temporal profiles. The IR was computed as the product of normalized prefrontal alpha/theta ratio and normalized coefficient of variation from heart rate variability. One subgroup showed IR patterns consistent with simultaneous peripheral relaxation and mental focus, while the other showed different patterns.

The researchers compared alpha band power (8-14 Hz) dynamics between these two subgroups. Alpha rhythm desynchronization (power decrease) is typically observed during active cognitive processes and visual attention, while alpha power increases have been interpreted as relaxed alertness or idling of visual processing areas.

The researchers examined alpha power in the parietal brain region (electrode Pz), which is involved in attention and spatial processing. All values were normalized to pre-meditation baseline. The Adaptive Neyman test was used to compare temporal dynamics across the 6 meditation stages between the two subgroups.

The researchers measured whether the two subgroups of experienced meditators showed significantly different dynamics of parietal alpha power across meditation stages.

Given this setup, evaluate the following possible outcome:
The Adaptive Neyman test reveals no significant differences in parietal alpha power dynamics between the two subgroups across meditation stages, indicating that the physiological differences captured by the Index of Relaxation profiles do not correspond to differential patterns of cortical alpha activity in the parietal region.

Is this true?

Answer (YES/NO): NO